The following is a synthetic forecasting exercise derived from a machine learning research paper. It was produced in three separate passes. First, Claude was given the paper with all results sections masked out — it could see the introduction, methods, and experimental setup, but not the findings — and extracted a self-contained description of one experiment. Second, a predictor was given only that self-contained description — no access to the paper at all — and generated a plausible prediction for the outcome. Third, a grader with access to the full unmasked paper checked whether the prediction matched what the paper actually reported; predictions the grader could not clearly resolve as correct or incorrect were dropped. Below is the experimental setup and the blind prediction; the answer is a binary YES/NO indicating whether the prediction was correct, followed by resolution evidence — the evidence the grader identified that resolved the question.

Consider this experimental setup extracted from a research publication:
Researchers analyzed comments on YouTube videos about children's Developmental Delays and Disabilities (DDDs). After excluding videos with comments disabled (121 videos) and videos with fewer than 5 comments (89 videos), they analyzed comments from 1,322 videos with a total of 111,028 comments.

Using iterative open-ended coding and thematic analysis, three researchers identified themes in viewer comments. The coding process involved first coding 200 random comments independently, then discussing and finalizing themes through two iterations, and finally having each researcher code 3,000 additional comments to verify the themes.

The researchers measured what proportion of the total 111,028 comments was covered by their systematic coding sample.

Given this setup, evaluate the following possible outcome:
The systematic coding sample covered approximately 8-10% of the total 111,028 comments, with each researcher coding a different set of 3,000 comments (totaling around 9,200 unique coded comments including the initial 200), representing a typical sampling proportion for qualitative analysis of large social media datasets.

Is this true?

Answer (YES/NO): NO